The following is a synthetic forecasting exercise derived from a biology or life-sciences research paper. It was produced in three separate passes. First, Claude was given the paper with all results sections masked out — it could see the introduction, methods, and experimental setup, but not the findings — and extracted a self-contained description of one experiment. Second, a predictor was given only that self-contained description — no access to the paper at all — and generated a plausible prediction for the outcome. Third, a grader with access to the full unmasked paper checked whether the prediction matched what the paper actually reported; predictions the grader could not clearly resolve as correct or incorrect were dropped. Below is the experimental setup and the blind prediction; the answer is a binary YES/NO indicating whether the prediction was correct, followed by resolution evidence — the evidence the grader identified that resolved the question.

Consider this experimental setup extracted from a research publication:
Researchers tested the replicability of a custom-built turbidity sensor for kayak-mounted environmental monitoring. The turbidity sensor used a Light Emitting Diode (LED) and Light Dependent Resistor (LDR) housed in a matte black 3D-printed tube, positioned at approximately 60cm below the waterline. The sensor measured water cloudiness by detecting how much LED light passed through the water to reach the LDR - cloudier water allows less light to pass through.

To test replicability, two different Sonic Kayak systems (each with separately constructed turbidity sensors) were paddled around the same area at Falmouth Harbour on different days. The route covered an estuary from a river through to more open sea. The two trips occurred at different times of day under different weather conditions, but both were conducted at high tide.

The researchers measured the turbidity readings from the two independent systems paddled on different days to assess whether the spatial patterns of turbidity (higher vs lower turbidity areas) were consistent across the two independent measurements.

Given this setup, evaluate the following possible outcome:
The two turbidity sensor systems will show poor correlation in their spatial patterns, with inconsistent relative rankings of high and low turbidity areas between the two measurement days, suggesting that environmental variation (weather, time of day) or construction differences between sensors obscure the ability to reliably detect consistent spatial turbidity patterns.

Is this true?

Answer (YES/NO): NO